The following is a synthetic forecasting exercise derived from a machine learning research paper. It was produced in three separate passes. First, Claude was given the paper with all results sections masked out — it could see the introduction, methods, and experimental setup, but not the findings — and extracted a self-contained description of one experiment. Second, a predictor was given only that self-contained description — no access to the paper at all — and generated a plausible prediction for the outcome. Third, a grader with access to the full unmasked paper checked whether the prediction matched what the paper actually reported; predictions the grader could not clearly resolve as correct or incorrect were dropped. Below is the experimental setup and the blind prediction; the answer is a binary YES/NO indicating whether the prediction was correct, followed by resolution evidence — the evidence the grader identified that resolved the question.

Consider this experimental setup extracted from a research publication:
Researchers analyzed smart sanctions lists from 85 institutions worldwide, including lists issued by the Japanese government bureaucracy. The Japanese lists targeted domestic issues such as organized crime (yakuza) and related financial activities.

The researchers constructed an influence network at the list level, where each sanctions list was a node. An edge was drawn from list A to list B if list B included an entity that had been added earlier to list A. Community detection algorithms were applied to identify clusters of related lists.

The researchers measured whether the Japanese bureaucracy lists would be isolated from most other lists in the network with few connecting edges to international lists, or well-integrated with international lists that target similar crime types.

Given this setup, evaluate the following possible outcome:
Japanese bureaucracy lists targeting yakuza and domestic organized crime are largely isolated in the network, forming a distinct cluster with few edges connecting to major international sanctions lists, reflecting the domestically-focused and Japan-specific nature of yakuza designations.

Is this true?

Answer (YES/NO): YES